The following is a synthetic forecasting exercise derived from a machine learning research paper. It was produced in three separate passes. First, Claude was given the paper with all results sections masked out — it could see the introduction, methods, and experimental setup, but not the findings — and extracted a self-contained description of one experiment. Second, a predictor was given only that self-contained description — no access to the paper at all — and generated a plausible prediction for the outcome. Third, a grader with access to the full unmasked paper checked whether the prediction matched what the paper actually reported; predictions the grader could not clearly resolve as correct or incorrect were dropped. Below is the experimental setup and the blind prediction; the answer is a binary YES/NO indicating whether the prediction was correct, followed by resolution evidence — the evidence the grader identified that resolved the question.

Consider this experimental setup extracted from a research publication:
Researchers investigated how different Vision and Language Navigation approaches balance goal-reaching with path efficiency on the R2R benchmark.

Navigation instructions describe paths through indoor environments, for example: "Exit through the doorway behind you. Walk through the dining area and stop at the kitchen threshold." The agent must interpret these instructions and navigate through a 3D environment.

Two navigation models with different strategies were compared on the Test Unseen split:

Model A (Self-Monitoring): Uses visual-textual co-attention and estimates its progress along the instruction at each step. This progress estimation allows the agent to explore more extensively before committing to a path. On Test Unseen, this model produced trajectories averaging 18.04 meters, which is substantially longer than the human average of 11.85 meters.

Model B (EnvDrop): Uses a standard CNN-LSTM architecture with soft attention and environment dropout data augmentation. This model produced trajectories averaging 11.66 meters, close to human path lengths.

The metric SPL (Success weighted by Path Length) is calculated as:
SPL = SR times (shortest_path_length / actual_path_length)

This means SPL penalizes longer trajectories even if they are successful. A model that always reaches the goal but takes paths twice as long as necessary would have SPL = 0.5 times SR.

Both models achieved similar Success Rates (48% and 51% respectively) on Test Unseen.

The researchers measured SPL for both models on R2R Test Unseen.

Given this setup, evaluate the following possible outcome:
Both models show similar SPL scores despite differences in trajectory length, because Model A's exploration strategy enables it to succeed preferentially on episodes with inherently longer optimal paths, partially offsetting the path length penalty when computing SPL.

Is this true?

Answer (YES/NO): NO